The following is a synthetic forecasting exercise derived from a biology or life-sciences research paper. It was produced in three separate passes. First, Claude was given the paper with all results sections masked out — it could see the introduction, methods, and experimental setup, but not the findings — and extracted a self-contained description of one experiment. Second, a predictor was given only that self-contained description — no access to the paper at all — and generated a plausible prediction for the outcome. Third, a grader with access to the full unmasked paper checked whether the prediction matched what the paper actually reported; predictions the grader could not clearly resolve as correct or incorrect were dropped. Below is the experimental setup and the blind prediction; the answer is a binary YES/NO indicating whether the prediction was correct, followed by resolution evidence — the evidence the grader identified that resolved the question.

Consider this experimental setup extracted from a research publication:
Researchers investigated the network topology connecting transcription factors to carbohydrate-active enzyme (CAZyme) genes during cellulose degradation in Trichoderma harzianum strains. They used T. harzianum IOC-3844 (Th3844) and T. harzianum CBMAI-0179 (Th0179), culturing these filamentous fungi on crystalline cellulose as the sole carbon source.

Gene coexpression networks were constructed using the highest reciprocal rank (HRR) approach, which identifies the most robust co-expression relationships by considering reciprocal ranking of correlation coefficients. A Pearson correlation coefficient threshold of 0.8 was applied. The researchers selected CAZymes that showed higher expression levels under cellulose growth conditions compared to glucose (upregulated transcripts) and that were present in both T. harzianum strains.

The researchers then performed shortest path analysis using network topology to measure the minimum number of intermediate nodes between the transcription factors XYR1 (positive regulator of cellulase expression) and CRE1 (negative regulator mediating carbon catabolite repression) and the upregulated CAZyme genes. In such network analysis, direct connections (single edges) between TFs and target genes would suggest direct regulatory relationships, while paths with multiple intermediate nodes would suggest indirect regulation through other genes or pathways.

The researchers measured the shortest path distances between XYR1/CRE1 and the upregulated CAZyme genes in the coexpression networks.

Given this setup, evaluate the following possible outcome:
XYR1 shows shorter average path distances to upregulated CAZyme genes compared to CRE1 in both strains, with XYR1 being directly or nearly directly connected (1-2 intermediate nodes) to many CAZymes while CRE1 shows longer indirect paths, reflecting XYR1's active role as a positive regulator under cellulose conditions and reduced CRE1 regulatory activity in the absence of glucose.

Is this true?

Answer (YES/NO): NO